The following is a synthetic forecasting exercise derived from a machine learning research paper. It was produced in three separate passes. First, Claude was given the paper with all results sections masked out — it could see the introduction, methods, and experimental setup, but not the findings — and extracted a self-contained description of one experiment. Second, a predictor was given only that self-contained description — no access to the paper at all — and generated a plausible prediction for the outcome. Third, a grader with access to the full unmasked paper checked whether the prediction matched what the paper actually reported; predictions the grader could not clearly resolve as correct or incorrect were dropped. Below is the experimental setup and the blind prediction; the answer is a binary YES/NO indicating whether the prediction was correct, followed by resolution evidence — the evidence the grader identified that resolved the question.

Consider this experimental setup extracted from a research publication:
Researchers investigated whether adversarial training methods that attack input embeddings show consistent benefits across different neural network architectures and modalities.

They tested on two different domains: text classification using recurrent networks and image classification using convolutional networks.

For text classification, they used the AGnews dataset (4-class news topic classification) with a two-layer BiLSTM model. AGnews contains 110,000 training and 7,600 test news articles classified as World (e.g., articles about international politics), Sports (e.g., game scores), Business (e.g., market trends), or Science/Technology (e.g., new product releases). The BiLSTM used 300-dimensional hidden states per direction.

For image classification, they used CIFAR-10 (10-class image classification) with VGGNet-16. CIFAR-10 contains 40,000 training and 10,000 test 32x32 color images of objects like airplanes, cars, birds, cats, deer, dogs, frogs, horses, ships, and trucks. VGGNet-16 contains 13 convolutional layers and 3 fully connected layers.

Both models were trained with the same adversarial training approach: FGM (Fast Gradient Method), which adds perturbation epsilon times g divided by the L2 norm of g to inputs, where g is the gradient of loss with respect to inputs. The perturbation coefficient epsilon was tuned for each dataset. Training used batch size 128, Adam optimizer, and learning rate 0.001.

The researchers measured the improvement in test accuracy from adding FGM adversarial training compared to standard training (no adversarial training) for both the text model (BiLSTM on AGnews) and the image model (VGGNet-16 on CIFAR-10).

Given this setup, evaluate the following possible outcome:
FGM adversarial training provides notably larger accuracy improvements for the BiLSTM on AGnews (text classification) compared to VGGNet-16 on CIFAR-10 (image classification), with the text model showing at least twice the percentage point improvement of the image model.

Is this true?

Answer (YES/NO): NO